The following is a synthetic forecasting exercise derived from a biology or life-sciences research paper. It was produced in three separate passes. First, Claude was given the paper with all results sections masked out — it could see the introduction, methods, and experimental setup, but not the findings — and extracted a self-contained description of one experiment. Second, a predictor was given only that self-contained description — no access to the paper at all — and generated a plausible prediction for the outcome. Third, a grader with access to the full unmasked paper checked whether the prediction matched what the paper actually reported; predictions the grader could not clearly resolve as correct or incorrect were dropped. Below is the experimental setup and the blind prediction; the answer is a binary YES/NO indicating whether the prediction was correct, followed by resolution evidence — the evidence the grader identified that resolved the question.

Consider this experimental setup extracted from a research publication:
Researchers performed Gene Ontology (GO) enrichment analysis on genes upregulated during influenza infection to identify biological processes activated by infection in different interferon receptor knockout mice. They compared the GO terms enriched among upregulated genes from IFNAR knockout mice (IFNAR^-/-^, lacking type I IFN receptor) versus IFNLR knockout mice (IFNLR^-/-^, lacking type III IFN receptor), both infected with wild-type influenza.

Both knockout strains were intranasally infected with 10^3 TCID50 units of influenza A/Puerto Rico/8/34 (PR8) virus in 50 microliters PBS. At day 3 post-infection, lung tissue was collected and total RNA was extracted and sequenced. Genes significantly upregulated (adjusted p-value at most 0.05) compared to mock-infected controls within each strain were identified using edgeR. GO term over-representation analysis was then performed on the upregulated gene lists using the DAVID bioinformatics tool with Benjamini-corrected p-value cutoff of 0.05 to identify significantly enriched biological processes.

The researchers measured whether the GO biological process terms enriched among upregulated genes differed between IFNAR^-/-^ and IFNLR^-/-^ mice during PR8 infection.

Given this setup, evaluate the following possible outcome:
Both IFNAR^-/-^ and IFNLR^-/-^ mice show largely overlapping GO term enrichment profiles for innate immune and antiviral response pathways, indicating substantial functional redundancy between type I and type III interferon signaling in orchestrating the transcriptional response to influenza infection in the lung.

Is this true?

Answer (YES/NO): NO